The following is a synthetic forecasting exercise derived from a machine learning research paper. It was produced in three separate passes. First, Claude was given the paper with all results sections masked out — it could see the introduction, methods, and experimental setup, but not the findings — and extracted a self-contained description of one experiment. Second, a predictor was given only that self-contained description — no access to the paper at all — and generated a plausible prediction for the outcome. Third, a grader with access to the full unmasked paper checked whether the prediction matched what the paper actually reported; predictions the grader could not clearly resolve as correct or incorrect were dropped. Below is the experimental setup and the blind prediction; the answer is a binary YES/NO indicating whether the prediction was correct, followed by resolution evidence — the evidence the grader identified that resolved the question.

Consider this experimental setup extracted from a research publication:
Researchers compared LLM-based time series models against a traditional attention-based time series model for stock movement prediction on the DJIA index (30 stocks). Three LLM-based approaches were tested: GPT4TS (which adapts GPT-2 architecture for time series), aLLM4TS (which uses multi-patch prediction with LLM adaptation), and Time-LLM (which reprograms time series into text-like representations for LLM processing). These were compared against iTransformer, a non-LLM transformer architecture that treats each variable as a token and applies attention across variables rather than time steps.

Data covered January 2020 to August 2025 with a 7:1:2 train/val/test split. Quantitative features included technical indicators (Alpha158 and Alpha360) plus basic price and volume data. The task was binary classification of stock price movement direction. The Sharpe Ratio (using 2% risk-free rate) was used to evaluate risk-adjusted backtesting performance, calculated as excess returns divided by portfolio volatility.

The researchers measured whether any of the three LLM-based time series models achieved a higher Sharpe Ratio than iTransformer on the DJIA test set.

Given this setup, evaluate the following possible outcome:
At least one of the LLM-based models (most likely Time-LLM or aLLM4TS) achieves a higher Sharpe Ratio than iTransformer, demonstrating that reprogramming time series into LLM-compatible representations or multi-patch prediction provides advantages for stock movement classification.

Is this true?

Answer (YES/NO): NO